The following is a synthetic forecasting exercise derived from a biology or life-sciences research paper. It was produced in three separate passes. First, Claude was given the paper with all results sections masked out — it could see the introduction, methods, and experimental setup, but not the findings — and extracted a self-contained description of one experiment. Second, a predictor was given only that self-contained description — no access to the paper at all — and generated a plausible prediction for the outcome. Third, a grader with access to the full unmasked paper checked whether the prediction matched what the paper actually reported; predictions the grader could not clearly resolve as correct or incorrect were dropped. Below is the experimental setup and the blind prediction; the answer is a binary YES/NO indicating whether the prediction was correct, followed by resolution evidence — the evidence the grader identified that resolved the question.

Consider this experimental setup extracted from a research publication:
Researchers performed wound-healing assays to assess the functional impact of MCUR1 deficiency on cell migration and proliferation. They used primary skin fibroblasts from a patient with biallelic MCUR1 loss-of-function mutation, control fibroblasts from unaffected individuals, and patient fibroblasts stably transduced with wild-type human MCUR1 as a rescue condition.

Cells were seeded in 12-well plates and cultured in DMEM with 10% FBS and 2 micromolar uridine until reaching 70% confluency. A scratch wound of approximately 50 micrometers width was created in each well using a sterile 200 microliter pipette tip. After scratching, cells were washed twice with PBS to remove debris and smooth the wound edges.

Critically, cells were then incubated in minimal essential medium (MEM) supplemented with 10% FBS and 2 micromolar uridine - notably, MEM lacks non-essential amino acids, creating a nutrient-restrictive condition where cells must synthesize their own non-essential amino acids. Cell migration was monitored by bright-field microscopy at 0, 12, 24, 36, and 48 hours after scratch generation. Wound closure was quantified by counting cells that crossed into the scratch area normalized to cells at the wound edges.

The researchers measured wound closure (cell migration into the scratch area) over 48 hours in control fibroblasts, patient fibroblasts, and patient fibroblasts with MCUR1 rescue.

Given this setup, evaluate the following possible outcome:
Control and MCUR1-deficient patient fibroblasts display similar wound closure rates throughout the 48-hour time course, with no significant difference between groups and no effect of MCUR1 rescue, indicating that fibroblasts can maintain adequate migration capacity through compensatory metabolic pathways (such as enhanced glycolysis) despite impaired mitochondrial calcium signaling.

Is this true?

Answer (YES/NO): NO